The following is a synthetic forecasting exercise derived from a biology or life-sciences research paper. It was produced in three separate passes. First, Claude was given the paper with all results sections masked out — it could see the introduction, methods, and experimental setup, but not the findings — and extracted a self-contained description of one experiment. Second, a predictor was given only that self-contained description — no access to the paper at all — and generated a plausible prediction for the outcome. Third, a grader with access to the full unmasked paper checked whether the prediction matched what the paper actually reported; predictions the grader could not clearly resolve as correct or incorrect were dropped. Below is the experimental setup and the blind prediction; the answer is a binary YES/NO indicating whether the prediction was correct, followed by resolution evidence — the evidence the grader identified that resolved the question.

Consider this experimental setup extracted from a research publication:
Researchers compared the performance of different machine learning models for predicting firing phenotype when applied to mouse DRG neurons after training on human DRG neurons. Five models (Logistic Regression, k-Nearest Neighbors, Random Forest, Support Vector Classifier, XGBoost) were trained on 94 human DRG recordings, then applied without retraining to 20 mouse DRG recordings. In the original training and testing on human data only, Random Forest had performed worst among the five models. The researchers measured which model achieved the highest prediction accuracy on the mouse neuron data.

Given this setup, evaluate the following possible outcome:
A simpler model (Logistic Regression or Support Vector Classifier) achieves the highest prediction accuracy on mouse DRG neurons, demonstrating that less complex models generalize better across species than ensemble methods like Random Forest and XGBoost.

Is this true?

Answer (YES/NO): NO